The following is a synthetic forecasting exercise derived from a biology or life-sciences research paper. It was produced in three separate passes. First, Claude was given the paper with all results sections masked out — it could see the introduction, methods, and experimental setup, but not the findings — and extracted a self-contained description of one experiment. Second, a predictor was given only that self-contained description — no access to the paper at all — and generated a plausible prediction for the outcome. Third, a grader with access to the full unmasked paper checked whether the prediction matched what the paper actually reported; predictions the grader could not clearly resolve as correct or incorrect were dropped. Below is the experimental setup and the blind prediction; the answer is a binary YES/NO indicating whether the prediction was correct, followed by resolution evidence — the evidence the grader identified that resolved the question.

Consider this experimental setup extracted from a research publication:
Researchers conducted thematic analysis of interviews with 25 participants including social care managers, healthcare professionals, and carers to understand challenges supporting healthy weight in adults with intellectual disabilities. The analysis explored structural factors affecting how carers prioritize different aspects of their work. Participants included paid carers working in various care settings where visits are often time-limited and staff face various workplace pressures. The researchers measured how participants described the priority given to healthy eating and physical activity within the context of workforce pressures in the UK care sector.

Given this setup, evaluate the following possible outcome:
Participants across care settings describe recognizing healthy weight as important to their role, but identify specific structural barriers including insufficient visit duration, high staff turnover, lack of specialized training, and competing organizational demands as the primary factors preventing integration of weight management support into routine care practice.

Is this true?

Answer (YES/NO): YES